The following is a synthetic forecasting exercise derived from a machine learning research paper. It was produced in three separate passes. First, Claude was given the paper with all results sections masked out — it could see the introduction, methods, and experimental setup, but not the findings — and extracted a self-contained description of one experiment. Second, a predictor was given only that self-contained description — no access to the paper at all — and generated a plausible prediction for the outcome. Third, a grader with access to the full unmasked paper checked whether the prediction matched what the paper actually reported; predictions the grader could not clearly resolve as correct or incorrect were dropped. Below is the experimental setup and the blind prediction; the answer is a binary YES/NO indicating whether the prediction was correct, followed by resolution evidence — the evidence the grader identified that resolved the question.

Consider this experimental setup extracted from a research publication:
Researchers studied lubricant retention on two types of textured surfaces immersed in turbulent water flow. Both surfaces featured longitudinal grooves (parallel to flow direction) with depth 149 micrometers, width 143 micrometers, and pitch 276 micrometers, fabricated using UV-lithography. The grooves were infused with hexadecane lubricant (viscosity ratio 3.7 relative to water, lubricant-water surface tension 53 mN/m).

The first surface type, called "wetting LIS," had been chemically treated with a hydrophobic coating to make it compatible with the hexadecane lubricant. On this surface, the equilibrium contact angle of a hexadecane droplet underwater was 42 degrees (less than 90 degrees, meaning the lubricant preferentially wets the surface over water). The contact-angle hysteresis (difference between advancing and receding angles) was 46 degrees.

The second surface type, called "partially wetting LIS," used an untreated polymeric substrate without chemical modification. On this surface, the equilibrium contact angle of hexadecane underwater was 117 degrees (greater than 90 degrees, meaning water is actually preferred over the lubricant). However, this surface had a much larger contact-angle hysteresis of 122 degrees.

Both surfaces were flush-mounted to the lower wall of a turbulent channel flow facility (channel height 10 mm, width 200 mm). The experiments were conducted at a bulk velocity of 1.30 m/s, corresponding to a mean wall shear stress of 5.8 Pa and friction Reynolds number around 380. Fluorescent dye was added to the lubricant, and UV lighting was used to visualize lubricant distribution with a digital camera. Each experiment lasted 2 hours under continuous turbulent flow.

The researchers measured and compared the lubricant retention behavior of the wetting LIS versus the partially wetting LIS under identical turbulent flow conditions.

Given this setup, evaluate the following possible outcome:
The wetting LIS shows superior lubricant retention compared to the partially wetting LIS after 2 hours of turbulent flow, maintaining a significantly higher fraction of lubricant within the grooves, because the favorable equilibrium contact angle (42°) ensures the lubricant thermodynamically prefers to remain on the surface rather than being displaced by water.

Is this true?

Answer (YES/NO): NO